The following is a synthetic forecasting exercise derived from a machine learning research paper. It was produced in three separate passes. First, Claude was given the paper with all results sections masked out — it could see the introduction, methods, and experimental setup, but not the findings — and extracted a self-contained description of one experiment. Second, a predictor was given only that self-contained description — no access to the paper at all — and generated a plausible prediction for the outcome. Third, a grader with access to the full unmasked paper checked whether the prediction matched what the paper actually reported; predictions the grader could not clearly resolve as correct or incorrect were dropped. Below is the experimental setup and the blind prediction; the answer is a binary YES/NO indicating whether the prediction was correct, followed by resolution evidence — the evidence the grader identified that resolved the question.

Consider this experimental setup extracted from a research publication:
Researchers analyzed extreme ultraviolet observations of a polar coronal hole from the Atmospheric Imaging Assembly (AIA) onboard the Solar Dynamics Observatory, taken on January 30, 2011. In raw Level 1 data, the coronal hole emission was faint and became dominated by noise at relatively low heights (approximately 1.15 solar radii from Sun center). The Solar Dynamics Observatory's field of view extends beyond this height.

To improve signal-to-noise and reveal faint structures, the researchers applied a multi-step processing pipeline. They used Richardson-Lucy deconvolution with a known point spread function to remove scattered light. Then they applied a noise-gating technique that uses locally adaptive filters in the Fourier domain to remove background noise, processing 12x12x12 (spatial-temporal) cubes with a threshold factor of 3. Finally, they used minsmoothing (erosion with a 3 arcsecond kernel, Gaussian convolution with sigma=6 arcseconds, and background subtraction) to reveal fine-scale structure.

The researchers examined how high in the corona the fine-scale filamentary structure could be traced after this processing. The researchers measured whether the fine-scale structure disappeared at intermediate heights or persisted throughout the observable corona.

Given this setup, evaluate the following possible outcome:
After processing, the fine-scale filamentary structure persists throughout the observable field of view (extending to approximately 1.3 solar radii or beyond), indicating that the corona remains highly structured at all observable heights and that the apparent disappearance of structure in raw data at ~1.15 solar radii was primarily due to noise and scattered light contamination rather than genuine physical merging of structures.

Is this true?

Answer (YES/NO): YES